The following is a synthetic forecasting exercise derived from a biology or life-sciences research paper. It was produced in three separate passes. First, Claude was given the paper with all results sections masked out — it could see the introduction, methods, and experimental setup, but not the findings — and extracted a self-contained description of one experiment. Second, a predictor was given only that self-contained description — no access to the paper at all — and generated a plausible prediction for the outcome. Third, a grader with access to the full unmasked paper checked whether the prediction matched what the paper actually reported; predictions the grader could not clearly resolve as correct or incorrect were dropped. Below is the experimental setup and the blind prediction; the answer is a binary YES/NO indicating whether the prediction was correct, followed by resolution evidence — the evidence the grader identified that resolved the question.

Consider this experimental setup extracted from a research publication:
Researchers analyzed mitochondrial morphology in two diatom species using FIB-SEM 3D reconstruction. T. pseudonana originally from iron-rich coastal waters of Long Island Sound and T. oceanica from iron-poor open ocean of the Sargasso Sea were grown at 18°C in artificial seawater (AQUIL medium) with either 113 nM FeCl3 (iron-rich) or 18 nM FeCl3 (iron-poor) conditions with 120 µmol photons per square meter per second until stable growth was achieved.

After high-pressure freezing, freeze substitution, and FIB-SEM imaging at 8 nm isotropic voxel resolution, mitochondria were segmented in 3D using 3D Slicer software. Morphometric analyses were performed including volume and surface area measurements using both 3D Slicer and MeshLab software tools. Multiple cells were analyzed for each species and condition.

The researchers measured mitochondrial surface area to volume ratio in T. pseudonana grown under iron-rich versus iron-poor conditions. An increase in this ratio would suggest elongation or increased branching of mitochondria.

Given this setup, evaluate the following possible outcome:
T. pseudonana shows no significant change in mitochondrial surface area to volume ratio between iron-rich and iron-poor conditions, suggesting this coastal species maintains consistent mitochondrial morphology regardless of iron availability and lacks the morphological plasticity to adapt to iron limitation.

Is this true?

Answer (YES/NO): YES